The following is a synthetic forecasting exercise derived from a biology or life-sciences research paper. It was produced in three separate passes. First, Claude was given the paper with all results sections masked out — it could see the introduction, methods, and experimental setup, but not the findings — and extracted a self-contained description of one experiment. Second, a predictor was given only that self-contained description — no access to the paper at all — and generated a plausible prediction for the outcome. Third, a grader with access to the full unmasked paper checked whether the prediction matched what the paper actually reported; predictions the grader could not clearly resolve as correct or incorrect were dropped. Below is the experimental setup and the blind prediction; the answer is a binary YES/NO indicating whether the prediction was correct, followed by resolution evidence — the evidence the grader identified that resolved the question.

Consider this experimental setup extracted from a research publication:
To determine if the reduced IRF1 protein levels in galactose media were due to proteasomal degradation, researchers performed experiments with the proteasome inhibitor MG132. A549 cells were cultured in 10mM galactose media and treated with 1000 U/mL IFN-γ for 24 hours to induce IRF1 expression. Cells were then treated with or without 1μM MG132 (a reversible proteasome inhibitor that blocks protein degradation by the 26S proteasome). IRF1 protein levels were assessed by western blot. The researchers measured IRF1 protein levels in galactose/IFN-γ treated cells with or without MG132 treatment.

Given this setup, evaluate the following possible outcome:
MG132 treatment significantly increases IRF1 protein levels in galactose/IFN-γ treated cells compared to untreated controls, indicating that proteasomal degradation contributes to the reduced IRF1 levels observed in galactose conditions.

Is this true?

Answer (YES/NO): YES